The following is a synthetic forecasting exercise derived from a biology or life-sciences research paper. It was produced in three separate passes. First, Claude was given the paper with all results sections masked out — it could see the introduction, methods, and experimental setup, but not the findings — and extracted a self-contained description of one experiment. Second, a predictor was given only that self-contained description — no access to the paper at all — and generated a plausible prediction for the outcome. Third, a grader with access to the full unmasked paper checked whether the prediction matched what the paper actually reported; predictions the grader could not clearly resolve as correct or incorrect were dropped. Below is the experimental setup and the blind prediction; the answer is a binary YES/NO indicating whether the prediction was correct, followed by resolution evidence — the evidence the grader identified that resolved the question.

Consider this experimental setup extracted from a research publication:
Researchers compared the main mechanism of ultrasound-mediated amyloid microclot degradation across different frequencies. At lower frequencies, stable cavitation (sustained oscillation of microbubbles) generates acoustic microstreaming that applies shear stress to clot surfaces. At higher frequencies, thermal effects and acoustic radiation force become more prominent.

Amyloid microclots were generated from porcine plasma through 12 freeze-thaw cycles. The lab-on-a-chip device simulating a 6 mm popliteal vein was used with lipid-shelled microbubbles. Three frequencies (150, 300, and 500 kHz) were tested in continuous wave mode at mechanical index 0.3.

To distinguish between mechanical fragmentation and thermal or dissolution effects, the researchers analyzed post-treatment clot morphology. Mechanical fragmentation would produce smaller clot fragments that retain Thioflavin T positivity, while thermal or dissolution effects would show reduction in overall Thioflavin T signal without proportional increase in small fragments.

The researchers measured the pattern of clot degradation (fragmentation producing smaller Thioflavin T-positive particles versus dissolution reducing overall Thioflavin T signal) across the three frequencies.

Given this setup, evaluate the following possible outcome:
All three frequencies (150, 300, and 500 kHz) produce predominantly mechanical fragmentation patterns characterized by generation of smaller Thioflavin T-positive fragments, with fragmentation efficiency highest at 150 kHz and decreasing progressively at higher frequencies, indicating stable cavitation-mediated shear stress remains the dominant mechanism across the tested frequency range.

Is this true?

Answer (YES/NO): YES